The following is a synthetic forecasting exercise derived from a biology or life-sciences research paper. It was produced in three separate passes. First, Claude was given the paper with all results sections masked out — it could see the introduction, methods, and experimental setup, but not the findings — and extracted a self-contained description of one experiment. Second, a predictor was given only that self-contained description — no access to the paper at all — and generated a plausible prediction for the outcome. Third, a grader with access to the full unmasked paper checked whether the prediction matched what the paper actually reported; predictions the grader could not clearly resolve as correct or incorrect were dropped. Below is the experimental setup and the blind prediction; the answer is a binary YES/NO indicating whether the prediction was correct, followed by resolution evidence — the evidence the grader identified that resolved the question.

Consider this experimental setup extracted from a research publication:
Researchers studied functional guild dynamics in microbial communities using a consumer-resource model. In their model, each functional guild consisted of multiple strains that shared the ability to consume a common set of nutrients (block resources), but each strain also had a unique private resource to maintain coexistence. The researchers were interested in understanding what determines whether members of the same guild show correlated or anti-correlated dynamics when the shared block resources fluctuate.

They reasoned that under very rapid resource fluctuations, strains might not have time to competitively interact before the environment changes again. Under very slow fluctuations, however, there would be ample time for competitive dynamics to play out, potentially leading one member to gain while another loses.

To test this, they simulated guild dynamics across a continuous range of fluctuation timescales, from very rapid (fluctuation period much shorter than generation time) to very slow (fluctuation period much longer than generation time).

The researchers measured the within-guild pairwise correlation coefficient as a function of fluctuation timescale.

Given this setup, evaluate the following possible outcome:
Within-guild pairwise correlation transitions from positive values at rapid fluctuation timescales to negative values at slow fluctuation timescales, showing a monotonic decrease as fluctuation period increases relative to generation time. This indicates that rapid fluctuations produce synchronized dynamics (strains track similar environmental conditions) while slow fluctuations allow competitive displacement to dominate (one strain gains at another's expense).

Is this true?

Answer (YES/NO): YES